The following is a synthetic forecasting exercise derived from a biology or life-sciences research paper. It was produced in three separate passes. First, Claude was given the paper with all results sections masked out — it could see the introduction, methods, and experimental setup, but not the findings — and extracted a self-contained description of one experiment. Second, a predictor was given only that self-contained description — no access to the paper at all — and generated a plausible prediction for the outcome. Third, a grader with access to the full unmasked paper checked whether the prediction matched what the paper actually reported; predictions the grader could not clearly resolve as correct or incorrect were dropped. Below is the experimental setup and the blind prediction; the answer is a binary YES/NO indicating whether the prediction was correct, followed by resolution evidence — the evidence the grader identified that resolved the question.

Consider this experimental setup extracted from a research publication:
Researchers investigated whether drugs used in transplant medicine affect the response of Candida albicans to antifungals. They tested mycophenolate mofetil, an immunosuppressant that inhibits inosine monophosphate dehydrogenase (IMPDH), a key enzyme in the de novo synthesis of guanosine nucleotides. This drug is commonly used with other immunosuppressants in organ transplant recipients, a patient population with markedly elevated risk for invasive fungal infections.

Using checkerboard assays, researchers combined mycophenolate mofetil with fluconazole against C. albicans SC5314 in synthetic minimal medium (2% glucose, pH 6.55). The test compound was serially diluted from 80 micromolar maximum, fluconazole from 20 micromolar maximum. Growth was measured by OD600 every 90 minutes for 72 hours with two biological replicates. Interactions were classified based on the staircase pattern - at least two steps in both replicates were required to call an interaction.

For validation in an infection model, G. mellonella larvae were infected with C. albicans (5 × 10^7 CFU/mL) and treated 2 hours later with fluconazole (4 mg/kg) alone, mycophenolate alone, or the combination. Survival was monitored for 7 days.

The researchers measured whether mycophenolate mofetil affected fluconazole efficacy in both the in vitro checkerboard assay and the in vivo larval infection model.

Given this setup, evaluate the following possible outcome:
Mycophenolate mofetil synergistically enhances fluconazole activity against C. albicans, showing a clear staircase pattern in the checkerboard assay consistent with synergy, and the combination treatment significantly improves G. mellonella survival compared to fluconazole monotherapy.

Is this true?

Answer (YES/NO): NO